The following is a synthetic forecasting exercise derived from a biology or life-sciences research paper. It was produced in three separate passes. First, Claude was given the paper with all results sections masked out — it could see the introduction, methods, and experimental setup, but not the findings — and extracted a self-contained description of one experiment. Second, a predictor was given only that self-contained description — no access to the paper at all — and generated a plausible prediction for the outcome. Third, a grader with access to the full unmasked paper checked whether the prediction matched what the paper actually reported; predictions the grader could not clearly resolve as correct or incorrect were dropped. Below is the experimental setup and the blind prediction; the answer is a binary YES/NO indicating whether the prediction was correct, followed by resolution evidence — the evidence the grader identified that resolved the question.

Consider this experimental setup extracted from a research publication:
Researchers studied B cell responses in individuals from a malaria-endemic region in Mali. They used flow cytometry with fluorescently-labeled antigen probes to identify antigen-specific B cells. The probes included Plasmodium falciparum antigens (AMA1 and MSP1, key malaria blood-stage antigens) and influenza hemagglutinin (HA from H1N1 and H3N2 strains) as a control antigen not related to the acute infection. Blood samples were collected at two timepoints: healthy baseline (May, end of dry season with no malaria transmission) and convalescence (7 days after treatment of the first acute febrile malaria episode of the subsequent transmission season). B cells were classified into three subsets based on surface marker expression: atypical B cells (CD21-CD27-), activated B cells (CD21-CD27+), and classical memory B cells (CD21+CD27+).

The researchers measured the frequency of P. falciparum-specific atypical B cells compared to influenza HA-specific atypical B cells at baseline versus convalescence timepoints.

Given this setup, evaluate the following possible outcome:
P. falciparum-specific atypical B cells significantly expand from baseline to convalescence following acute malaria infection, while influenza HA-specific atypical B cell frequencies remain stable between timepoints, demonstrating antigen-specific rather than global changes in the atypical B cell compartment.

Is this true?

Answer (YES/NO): NO